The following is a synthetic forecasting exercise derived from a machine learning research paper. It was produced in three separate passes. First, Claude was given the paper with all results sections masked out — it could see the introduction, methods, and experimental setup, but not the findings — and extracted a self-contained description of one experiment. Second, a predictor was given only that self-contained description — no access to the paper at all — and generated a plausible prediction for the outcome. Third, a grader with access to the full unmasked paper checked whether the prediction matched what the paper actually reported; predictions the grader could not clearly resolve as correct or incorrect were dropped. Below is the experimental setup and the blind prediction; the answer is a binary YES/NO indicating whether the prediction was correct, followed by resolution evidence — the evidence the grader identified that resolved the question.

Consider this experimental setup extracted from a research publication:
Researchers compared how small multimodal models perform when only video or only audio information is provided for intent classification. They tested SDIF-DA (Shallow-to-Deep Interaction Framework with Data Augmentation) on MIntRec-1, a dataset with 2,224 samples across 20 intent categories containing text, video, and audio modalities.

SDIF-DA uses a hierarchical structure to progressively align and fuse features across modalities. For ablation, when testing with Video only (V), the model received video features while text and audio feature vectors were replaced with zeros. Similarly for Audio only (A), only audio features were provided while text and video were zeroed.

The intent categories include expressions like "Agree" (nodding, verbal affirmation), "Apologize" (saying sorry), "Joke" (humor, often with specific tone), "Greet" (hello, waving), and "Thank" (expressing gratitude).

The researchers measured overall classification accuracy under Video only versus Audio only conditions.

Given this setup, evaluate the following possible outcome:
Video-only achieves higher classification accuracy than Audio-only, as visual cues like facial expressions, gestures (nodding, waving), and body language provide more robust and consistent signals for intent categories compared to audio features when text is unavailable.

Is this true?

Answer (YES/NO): NO